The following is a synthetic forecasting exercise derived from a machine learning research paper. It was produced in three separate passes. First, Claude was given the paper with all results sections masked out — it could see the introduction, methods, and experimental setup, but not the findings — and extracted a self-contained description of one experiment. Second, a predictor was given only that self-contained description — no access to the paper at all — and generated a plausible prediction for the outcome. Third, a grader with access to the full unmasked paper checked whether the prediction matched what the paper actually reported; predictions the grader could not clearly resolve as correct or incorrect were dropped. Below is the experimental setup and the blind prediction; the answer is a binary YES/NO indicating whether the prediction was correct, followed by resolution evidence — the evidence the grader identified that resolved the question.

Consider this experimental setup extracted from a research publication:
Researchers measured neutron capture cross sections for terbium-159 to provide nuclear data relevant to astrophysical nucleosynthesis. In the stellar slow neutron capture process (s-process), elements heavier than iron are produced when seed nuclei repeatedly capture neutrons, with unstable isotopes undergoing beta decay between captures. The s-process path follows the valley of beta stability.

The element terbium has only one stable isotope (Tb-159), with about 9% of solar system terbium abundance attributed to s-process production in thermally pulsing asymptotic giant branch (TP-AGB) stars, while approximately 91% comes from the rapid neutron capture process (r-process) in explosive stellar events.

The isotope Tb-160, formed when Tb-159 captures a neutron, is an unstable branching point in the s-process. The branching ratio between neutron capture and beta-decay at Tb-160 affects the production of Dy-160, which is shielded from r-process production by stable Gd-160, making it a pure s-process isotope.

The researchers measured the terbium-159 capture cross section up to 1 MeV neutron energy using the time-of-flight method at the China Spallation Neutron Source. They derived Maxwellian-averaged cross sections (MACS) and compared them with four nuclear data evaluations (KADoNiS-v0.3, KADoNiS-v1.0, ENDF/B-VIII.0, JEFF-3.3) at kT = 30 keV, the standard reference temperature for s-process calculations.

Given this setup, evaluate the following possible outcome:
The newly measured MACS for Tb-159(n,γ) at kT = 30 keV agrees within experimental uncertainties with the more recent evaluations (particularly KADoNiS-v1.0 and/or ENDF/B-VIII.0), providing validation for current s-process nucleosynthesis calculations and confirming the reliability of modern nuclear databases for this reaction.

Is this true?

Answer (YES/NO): NO